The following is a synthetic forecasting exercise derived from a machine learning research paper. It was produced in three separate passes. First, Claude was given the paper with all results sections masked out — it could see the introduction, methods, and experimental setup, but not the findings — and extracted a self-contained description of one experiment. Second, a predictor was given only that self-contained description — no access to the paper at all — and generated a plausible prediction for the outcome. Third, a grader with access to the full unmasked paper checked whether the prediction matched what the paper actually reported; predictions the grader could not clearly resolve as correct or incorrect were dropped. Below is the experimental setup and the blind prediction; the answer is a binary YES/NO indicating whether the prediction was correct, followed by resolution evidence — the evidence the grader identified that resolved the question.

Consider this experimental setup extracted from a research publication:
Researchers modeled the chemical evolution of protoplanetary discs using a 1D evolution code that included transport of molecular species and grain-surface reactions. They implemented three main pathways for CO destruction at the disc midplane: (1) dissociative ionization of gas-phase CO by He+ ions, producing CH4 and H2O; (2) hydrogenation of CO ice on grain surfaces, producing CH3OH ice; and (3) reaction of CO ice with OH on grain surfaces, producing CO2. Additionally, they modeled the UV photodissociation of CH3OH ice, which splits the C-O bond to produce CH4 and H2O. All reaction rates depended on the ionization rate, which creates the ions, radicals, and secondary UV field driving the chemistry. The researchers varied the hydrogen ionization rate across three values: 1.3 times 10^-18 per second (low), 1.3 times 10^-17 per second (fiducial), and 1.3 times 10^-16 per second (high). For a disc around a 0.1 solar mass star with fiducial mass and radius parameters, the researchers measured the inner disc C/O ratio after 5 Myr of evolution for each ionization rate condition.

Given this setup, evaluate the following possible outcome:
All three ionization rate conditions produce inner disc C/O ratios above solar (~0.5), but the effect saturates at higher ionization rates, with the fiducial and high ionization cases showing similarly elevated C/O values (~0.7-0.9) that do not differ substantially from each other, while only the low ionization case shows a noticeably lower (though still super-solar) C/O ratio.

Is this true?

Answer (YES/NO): NO